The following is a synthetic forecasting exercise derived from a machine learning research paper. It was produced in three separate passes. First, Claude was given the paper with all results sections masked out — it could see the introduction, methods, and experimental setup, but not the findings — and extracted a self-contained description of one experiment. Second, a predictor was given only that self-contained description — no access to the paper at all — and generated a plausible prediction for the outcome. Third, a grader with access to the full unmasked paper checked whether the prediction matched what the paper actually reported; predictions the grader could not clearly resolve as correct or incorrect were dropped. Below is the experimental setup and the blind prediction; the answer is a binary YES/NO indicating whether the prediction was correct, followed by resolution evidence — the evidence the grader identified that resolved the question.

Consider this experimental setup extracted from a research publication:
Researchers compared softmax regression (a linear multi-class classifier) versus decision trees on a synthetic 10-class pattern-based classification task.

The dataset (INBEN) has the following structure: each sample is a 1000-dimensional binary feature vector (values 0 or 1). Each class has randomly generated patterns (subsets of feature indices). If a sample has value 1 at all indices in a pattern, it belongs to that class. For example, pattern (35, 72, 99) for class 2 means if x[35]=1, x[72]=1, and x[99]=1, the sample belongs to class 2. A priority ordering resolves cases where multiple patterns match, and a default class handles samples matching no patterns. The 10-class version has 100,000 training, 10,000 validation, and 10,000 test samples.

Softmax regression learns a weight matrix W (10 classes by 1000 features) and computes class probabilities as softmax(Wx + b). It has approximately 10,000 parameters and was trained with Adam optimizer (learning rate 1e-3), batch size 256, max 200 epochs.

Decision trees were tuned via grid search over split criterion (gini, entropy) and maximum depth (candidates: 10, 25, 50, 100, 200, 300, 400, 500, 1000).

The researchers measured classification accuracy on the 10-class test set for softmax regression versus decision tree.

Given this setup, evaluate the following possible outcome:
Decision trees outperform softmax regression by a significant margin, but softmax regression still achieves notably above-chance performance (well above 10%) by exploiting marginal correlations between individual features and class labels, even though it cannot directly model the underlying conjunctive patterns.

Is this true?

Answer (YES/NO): NO